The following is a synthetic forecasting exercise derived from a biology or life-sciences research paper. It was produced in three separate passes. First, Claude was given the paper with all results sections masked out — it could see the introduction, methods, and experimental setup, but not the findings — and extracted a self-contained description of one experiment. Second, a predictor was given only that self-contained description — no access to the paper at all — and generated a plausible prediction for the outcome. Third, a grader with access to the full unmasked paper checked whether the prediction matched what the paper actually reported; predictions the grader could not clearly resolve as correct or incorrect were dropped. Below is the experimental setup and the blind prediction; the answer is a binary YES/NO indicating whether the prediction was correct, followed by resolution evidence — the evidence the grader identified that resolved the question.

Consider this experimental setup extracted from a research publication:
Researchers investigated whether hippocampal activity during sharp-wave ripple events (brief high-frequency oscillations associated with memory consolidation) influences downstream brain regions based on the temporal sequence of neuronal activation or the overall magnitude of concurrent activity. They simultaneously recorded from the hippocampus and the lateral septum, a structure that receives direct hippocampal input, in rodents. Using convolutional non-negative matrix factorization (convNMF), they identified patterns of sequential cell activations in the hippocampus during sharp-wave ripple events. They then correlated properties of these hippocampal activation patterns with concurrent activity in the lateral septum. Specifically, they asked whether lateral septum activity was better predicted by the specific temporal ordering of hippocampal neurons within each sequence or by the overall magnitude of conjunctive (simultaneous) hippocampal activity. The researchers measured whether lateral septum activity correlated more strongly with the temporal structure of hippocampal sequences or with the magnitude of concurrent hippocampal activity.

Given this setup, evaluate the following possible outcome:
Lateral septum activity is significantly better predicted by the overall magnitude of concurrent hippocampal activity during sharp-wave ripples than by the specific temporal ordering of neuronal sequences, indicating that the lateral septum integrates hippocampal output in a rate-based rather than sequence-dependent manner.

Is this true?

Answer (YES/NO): YES